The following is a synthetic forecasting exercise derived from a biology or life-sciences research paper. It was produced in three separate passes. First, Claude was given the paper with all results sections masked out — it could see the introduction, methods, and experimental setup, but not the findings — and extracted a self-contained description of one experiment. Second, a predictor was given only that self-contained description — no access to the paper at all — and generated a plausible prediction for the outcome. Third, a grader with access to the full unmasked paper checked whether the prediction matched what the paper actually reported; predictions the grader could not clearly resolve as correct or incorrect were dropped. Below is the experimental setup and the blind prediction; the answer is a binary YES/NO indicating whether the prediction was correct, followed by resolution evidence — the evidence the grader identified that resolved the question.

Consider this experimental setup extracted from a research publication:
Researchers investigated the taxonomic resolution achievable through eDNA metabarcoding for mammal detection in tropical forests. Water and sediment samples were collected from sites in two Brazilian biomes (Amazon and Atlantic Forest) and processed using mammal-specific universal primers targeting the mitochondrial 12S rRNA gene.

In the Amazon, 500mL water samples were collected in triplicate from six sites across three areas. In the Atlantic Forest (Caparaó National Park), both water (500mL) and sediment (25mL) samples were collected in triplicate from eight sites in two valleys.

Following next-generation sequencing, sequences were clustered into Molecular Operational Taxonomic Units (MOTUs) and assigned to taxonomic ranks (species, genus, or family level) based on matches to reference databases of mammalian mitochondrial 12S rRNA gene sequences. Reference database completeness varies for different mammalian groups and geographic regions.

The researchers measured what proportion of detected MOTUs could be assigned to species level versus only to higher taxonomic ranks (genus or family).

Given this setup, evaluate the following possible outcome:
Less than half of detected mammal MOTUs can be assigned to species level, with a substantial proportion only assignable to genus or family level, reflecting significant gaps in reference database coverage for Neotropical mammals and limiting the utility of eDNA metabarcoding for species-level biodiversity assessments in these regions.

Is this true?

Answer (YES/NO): YES